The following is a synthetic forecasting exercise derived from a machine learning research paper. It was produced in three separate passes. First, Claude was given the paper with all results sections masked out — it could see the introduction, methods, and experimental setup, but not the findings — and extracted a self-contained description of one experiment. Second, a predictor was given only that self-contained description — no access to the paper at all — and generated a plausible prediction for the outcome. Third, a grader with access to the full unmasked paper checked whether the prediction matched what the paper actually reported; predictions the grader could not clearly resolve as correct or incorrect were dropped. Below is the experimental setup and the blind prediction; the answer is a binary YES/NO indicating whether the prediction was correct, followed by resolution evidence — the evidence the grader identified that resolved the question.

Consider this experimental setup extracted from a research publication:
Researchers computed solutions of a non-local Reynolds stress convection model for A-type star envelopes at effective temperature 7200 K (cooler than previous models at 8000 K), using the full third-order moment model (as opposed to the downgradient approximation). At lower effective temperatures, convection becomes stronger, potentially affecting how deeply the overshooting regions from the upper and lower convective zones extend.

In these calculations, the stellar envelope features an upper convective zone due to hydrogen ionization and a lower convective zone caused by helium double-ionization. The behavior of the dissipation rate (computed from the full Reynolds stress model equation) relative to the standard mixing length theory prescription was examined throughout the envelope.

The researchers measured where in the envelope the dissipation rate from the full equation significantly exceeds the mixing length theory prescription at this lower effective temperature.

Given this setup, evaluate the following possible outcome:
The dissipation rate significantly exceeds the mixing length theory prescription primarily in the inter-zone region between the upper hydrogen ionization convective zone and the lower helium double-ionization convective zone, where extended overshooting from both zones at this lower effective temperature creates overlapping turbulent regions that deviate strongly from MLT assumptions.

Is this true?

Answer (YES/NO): NO